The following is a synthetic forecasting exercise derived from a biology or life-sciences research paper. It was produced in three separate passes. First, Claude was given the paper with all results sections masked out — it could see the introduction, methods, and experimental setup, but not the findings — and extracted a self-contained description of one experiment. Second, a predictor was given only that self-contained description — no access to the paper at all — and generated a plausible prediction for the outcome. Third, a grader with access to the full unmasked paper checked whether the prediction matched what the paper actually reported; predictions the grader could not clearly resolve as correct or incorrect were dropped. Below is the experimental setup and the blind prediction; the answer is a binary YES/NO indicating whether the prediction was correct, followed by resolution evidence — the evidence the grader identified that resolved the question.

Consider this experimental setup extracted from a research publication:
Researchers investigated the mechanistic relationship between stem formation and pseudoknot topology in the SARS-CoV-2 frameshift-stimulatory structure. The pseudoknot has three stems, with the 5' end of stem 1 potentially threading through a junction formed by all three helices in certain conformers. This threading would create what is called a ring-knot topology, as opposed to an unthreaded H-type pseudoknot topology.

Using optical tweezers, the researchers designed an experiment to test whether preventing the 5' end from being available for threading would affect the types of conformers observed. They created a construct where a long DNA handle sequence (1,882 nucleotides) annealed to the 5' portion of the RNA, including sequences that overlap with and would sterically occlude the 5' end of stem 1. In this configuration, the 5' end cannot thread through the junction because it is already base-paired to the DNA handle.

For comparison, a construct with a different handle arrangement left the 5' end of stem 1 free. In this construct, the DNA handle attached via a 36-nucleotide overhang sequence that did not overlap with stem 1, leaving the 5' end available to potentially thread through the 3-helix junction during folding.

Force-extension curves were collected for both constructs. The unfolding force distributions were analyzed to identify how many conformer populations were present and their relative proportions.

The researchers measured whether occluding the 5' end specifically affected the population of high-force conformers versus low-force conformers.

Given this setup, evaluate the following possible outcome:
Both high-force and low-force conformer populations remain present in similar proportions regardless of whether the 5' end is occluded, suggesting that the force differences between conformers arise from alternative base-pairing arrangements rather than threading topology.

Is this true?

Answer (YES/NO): NO